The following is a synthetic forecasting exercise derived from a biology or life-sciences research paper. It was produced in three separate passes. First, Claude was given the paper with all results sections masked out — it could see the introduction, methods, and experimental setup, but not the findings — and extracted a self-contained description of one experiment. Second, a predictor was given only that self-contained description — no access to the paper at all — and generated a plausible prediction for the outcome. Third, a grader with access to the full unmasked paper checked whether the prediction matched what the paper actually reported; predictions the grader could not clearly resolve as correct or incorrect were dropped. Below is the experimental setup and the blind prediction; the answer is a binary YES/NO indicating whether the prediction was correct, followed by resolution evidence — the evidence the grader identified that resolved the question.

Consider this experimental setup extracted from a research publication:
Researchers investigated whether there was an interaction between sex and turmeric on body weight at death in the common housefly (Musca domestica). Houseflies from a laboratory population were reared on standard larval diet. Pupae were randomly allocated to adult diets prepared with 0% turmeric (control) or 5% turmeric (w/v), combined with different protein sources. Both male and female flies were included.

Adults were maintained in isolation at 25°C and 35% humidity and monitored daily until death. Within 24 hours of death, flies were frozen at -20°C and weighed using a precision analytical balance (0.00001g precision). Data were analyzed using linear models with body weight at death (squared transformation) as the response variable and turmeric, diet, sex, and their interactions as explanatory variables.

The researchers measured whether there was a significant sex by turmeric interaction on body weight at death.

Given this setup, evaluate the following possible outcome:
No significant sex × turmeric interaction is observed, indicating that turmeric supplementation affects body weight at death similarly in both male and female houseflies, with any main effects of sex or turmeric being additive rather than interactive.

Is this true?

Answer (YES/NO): YES